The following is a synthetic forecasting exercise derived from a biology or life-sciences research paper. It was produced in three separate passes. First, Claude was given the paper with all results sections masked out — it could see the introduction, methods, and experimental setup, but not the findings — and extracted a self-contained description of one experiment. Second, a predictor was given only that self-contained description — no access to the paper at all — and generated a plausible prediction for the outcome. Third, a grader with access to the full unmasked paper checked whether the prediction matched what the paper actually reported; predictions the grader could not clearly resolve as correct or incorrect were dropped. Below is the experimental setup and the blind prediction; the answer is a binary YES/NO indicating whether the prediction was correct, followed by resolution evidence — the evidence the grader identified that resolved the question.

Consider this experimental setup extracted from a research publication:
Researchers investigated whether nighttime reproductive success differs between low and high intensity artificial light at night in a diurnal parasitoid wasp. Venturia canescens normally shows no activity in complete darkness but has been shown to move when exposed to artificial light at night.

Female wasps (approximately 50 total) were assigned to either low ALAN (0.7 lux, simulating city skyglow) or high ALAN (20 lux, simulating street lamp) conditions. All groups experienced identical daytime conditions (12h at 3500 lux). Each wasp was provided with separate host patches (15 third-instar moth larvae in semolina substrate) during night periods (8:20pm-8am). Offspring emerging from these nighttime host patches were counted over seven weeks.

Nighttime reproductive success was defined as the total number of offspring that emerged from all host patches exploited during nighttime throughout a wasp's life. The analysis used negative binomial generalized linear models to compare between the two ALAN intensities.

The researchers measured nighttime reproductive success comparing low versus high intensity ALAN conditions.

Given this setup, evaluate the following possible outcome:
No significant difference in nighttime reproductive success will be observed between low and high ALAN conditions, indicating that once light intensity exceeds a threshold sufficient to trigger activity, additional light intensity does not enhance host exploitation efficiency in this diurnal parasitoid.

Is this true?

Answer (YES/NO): NO